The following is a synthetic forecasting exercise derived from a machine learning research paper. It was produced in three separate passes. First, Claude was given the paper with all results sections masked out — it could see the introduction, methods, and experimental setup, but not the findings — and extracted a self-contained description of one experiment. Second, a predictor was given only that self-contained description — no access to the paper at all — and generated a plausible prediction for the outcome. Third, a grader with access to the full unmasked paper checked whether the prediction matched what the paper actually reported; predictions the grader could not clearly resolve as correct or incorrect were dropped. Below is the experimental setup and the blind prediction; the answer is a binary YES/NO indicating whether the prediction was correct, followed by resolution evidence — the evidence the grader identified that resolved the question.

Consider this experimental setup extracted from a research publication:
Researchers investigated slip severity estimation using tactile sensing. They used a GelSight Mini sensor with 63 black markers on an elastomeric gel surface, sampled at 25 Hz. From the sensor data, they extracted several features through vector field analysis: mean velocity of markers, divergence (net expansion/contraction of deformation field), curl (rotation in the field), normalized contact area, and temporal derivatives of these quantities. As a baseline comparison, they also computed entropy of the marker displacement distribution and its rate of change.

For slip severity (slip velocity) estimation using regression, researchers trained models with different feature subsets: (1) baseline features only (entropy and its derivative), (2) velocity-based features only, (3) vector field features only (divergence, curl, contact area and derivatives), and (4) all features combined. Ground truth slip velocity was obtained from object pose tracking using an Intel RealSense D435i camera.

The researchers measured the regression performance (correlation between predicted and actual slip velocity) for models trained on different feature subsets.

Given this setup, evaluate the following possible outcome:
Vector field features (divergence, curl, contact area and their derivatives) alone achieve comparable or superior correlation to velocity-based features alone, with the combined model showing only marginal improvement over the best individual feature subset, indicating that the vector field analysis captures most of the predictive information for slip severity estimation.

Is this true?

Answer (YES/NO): NO